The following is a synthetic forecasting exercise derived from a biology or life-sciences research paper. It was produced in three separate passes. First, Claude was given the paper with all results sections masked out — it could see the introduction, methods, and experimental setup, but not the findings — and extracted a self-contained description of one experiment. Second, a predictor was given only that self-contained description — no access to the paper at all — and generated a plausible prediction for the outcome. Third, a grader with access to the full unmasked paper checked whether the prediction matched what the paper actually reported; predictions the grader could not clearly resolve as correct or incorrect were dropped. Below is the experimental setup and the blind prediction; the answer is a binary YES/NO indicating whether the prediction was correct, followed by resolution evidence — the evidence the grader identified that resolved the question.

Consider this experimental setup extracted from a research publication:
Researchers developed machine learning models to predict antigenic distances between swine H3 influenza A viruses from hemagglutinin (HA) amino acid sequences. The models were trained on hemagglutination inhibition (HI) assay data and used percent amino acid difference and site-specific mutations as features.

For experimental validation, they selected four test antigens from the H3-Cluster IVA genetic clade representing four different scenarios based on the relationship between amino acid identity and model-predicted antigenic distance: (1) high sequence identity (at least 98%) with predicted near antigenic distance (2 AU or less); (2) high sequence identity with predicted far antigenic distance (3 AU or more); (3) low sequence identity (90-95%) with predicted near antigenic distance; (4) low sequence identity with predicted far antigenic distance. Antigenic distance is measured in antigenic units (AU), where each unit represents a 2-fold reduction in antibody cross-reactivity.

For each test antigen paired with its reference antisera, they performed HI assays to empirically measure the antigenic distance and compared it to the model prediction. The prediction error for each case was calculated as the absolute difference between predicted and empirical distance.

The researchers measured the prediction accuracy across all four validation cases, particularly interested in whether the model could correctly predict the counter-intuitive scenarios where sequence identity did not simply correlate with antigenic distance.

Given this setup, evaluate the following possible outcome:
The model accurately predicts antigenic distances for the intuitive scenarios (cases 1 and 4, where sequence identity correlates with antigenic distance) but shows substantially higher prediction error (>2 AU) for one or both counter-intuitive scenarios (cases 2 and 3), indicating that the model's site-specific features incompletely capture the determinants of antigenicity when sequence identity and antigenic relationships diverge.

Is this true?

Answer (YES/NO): NO